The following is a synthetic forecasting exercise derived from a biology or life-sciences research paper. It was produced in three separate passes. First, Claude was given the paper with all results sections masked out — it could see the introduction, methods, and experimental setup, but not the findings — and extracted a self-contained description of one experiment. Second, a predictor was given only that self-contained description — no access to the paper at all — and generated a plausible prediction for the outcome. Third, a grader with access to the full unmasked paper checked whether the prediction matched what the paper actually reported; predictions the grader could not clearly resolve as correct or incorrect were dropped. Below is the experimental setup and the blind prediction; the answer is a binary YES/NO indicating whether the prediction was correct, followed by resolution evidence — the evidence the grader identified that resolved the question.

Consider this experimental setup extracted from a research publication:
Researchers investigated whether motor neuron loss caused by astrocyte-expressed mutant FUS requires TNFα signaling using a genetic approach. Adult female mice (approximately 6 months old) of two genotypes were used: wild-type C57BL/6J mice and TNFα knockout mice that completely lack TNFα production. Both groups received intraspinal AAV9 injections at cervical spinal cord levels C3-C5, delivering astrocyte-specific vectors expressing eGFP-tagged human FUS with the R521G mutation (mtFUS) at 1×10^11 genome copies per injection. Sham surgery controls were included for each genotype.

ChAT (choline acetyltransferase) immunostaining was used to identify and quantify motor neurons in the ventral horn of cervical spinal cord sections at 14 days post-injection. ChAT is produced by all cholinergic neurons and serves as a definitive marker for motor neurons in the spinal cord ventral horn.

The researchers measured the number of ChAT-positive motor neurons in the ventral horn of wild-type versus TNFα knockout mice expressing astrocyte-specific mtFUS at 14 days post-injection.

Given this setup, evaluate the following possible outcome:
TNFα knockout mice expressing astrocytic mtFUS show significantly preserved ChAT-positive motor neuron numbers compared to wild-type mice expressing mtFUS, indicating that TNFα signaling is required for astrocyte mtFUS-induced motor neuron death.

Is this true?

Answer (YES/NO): YES